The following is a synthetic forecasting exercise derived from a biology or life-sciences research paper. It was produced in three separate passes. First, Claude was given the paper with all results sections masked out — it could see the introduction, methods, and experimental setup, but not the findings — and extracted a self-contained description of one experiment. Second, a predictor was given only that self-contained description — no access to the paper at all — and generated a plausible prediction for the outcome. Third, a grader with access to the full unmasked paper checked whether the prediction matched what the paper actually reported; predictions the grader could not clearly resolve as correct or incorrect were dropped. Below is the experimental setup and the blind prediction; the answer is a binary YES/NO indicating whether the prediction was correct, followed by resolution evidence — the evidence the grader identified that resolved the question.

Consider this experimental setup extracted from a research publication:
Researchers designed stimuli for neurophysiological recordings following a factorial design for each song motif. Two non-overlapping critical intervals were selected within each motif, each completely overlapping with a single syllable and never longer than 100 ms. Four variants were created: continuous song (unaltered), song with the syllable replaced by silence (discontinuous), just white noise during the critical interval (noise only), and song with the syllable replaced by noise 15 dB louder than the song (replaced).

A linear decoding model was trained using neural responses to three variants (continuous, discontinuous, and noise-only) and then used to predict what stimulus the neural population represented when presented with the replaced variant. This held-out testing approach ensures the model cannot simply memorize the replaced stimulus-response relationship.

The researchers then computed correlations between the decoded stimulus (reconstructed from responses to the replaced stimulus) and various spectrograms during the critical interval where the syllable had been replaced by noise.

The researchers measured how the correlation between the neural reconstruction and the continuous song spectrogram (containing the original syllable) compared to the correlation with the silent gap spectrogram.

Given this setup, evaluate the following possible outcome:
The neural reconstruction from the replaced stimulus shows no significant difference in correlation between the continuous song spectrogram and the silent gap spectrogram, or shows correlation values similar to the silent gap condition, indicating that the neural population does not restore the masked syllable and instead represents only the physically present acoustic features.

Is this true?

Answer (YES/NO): NO